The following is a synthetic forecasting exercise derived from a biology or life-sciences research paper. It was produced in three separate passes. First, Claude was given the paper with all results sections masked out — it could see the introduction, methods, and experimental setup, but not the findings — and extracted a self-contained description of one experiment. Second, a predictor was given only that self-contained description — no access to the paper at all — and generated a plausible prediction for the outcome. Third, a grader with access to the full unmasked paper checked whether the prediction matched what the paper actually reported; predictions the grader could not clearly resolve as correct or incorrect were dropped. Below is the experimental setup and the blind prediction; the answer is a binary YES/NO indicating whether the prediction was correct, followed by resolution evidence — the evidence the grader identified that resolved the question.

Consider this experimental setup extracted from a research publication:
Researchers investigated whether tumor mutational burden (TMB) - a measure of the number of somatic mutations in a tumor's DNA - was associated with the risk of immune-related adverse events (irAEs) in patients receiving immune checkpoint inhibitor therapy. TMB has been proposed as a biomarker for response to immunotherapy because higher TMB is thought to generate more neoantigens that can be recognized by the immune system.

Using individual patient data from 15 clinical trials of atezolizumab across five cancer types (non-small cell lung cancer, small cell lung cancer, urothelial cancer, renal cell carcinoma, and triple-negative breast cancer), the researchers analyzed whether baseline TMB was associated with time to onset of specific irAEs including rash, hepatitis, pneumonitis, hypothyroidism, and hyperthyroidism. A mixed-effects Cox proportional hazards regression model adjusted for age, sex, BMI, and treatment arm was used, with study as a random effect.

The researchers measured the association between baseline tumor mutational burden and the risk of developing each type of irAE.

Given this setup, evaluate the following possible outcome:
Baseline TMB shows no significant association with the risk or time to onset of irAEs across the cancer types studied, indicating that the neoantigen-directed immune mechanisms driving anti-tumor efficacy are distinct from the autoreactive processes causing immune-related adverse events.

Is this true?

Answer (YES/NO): YES